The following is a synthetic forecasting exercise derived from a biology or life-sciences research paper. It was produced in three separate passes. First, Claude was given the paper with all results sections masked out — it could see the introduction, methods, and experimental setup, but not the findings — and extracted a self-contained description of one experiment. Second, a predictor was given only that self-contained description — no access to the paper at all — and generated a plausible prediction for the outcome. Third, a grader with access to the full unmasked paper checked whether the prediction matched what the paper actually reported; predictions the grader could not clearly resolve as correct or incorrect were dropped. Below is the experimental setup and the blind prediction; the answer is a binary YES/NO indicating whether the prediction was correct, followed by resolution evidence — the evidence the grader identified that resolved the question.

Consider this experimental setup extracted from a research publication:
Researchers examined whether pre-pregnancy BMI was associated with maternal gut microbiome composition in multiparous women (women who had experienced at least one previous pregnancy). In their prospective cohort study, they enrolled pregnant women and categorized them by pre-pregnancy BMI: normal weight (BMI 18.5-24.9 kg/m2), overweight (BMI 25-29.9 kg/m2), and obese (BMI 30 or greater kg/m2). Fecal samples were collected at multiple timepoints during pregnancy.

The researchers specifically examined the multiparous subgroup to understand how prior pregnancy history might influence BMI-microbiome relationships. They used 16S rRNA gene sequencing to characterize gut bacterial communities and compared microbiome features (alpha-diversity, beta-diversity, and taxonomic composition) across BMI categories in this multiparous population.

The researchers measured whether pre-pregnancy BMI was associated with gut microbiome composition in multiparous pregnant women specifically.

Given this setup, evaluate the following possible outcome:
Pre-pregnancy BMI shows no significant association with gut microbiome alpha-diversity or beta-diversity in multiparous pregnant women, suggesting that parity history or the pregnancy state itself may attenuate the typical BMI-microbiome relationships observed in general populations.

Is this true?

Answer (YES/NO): NO